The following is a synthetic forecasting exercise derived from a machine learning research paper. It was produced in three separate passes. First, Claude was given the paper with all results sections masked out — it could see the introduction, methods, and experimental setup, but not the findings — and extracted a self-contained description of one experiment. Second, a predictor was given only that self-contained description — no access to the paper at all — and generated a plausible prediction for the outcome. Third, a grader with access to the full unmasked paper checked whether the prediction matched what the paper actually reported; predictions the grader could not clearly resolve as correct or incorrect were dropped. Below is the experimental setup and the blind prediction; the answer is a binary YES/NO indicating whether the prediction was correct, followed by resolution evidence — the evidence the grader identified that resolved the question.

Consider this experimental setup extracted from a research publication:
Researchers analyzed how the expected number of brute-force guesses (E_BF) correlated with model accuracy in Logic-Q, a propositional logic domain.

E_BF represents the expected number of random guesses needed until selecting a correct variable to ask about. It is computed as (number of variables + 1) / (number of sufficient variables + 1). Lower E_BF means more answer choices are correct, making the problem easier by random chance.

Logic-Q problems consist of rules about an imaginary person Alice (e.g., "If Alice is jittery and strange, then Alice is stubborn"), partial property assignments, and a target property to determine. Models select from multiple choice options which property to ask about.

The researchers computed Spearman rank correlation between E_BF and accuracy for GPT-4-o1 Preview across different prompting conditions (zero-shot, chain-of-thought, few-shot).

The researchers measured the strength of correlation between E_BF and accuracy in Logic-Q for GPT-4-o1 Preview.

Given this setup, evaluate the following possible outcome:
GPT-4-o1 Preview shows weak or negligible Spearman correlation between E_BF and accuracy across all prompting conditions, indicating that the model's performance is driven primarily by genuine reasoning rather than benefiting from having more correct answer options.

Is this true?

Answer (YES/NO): NO